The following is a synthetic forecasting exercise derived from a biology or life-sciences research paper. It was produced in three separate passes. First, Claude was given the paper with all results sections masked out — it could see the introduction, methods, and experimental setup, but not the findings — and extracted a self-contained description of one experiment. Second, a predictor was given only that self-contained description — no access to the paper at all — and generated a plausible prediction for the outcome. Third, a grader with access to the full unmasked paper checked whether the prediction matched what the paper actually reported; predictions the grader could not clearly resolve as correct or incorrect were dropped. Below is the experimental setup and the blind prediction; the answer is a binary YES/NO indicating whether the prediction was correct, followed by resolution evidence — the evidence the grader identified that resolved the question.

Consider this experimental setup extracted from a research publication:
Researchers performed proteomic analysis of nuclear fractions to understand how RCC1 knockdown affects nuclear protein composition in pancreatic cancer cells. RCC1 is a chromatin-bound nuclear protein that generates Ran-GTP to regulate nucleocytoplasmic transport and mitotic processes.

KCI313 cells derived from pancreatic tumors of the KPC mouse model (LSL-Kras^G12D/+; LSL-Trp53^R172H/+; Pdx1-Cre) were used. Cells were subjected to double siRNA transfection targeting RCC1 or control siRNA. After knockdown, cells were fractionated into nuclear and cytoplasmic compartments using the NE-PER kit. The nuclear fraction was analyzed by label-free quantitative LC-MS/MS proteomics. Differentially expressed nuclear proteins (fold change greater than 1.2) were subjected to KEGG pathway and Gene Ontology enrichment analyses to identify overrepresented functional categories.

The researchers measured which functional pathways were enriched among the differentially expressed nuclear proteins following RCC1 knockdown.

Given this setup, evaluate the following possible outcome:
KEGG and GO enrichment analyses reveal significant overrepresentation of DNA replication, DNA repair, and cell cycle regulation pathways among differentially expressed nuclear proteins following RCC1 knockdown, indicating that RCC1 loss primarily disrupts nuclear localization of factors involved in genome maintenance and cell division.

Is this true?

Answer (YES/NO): NO